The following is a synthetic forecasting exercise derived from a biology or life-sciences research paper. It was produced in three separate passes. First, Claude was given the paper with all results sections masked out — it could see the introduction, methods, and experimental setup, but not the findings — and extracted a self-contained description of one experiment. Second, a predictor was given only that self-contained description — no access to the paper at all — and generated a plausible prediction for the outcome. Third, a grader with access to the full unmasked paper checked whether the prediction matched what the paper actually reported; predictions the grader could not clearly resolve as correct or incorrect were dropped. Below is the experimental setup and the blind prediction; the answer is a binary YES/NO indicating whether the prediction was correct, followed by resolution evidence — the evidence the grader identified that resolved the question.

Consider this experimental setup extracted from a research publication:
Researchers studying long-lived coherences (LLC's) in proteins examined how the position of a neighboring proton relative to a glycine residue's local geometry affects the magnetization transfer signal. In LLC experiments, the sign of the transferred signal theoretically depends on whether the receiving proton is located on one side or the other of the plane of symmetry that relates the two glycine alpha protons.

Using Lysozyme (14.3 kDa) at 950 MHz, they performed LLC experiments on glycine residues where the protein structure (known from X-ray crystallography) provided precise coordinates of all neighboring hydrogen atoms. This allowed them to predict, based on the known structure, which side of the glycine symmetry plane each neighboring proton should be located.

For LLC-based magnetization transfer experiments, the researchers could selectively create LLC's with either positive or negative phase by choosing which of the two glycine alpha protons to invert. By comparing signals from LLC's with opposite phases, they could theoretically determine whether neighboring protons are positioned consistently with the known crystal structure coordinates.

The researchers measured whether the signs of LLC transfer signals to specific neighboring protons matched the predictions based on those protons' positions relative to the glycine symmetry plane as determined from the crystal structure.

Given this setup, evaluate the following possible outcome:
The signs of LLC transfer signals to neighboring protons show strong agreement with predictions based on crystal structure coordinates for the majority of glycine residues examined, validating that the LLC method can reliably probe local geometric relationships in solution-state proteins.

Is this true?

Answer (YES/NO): YES